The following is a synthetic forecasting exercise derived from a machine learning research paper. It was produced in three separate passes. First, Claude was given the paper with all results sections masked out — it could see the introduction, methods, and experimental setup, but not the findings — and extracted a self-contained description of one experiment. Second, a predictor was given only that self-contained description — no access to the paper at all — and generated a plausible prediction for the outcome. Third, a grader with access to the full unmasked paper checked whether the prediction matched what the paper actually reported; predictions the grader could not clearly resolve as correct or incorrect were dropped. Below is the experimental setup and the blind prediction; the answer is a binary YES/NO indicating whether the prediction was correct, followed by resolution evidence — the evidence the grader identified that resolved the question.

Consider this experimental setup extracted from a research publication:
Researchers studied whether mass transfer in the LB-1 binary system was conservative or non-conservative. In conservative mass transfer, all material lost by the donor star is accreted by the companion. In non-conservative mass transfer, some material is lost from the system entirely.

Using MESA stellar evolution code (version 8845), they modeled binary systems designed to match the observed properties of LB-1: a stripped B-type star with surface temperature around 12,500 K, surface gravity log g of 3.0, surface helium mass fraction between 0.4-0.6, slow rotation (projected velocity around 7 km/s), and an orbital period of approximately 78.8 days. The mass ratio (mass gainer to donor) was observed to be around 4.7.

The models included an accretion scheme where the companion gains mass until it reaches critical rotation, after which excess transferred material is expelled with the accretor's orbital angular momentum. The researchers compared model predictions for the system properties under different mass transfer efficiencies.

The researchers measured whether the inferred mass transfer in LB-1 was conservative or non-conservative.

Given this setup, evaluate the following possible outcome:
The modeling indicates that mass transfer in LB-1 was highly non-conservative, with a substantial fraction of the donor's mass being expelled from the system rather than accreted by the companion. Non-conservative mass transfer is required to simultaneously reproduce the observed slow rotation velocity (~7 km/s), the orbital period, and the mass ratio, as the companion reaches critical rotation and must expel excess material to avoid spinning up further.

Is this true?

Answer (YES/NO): NO